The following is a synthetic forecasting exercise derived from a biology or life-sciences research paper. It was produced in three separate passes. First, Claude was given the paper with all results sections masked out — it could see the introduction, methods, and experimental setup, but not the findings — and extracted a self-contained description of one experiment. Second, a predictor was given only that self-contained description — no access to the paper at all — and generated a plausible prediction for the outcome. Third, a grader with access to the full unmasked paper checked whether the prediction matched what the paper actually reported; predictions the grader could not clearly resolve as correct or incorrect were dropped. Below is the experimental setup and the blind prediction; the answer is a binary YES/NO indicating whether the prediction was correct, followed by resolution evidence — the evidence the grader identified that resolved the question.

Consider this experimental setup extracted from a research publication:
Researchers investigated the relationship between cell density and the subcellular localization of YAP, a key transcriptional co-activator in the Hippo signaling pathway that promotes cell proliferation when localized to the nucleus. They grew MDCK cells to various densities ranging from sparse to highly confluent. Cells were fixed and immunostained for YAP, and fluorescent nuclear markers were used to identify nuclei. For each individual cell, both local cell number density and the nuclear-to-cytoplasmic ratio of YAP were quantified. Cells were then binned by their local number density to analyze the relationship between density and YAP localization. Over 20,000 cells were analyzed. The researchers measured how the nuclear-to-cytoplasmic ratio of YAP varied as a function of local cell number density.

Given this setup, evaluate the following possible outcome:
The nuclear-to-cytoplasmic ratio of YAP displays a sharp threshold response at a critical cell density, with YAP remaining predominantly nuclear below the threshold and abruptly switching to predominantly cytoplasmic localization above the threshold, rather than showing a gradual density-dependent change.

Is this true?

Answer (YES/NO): NO